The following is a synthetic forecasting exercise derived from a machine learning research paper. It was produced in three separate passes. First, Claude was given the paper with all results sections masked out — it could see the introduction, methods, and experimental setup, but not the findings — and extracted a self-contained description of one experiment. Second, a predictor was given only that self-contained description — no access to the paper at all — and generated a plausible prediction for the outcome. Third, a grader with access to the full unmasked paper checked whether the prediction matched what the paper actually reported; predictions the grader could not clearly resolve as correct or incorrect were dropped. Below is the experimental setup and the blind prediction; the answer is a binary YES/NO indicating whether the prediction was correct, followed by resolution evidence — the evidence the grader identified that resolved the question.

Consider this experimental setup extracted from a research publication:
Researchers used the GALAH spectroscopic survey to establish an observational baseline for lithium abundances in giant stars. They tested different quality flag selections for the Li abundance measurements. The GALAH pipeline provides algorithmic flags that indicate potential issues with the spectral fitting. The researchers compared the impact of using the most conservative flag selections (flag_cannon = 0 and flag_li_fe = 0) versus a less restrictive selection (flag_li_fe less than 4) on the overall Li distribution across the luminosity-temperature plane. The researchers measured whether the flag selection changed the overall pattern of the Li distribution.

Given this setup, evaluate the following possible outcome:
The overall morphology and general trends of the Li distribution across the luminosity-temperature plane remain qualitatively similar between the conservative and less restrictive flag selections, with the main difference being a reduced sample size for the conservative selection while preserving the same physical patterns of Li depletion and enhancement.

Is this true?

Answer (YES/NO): YES